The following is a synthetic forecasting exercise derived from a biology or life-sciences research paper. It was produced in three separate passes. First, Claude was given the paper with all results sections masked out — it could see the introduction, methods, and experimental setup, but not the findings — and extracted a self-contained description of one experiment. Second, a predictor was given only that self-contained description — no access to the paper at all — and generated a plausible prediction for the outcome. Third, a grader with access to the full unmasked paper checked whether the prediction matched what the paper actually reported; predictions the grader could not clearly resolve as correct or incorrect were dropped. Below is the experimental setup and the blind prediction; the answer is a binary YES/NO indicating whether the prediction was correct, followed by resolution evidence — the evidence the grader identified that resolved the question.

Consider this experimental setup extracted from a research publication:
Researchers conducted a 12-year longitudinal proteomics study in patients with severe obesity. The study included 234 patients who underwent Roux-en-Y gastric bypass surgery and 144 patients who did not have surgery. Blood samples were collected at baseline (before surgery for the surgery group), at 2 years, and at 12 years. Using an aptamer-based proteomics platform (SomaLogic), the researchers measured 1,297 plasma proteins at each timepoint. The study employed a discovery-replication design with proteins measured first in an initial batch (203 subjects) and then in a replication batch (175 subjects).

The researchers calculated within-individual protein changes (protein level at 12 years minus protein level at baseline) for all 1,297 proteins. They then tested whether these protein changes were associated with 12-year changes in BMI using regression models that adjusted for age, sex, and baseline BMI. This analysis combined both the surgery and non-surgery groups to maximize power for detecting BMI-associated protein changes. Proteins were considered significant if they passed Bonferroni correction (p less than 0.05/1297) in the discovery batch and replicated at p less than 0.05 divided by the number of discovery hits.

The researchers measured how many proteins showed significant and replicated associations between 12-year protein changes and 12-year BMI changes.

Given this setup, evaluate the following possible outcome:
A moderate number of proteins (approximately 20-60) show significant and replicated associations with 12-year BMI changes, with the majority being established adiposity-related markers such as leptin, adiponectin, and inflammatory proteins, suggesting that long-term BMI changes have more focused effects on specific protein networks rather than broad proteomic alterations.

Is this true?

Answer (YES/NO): NO